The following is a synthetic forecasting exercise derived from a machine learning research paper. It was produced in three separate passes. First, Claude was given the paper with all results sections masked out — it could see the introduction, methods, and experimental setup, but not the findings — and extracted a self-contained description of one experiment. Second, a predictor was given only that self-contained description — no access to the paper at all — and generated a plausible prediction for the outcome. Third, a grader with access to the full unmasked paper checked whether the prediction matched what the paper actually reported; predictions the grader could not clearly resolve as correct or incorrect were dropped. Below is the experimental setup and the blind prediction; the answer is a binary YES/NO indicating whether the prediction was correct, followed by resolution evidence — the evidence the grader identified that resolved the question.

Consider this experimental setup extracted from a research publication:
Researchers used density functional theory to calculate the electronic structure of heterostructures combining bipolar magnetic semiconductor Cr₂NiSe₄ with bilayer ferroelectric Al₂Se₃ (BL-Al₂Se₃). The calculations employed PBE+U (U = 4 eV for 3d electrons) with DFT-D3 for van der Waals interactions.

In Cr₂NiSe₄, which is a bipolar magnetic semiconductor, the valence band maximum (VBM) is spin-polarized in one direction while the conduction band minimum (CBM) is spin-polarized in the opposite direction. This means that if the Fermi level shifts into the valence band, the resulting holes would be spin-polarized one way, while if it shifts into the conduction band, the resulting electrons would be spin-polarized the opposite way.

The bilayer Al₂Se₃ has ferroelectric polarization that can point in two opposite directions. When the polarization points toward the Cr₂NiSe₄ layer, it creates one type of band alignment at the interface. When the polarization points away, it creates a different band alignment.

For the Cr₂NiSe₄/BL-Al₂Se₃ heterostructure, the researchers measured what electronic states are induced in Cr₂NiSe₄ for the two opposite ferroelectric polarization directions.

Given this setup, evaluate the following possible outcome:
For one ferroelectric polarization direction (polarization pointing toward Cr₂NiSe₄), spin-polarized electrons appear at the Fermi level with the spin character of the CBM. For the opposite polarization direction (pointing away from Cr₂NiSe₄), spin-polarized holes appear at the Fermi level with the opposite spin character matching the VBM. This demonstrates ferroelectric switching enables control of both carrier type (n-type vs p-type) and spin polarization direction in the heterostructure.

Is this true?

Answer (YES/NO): YES